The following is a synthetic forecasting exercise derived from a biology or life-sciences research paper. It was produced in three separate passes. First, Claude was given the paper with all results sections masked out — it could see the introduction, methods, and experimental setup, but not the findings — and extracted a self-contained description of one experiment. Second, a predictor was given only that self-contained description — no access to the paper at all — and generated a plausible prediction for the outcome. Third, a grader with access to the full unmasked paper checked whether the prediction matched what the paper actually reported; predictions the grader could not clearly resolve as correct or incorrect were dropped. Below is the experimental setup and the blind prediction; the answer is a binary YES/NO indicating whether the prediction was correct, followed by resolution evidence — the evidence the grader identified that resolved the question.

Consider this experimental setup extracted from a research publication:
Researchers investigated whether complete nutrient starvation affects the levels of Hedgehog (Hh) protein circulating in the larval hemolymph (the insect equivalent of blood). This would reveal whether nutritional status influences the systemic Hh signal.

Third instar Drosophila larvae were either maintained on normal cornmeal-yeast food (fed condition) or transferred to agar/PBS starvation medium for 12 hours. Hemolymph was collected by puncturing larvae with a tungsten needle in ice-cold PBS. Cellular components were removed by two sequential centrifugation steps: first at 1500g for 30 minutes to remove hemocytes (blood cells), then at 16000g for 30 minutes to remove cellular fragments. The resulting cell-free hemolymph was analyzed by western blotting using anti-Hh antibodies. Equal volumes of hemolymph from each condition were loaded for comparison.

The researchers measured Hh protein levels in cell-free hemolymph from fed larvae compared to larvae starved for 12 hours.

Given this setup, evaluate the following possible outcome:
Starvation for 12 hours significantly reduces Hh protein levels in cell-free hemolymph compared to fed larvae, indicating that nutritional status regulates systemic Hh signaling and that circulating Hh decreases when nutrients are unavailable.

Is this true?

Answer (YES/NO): NO